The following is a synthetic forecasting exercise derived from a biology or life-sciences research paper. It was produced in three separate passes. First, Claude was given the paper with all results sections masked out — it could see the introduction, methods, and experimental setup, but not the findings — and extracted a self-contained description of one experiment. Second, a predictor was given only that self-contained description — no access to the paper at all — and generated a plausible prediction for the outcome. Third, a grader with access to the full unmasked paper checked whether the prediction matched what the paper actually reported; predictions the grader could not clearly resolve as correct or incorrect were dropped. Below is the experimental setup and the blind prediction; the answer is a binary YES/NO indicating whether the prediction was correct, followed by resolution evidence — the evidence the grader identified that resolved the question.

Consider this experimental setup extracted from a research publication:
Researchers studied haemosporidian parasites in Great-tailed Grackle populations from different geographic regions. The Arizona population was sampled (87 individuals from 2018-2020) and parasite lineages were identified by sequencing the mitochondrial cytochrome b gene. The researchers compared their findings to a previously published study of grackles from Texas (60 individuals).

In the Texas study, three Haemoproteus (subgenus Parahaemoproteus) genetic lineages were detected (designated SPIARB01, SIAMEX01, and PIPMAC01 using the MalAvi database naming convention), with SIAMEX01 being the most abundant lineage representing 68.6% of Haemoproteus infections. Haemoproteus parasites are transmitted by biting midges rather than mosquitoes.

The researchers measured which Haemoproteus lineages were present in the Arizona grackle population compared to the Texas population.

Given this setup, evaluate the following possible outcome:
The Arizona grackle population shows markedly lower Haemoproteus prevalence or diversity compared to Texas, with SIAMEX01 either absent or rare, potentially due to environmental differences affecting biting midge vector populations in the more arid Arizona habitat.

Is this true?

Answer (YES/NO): YES